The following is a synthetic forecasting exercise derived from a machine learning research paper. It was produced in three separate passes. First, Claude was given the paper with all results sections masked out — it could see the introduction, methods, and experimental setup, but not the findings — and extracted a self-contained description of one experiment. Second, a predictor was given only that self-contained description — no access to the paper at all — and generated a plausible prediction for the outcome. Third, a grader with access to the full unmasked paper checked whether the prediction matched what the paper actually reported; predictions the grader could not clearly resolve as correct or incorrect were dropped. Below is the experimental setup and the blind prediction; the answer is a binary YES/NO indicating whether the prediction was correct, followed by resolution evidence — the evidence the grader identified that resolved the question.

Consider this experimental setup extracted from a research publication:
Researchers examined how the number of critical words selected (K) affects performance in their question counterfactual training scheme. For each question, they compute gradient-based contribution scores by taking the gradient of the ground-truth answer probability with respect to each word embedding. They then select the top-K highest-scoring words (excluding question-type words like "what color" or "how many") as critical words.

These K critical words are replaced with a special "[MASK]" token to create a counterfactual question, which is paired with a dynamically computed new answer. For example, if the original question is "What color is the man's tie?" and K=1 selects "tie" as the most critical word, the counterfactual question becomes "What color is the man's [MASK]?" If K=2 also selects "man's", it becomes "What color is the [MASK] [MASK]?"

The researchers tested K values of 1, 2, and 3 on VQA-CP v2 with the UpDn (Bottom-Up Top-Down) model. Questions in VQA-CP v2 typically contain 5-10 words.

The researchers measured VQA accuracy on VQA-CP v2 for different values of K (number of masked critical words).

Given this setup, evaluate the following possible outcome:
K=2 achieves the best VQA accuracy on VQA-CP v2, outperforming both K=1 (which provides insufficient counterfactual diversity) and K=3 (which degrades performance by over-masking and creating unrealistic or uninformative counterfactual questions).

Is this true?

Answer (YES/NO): NO